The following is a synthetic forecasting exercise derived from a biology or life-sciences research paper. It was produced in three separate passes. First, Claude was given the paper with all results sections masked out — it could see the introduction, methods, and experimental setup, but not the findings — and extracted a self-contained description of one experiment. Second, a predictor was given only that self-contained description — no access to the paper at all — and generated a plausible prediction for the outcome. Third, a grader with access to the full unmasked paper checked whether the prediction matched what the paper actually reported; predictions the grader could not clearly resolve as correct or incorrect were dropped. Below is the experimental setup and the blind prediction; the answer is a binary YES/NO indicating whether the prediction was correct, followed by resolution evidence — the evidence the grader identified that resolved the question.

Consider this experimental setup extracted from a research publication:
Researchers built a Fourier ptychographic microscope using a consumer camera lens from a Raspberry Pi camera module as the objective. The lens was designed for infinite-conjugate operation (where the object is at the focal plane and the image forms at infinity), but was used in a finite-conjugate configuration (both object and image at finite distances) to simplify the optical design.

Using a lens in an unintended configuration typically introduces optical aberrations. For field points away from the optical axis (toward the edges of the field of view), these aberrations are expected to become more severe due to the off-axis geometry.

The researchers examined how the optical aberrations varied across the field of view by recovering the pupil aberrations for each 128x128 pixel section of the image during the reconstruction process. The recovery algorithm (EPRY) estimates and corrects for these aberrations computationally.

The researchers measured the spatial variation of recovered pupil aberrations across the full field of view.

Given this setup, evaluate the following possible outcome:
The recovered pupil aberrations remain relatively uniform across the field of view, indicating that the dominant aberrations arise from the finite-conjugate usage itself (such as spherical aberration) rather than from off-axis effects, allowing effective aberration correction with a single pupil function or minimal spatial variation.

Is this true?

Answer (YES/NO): NO